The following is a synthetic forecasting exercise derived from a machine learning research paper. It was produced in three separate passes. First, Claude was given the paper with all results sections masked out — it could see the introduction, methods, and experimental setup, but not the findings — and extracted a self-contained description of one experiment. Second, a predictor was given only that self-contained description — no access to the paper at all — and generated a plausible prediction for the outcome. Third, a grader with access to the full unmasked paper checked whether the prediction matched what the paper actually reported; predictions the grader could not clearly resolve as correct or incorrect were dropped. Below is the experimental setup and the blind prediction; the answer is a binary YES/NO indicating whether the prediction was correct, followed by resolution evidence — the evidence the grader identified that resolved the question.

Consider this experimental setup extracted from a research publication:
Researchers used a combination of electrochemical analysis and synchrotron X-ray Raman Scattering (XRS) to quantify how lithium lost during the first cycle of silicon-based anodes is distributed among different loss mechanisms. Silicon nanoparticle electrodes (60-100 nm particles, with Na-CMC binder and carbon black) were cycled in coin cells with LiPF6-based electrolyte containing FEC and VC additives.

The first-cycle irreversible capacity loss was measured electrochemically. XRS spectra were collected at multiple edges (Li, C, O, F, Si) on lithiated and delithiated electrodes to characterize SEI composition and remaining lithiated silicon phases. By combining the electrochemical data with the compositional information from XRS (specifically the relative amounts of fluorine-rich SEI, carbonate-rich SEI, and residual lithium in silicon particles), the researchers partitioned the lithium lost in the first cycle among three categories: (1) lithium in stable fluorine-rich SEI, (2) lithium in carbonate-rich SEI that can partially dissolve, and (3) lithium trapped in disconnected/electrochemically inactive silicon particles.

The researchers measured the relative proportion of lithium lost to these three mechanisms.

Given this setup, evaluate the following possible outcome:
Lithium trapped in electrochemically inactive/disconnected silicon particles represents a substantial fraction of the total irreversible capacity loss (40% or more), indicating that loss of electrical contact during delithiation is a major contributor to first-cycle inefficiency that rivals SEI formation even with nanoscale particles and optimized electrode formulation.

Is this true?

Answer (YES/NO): NO